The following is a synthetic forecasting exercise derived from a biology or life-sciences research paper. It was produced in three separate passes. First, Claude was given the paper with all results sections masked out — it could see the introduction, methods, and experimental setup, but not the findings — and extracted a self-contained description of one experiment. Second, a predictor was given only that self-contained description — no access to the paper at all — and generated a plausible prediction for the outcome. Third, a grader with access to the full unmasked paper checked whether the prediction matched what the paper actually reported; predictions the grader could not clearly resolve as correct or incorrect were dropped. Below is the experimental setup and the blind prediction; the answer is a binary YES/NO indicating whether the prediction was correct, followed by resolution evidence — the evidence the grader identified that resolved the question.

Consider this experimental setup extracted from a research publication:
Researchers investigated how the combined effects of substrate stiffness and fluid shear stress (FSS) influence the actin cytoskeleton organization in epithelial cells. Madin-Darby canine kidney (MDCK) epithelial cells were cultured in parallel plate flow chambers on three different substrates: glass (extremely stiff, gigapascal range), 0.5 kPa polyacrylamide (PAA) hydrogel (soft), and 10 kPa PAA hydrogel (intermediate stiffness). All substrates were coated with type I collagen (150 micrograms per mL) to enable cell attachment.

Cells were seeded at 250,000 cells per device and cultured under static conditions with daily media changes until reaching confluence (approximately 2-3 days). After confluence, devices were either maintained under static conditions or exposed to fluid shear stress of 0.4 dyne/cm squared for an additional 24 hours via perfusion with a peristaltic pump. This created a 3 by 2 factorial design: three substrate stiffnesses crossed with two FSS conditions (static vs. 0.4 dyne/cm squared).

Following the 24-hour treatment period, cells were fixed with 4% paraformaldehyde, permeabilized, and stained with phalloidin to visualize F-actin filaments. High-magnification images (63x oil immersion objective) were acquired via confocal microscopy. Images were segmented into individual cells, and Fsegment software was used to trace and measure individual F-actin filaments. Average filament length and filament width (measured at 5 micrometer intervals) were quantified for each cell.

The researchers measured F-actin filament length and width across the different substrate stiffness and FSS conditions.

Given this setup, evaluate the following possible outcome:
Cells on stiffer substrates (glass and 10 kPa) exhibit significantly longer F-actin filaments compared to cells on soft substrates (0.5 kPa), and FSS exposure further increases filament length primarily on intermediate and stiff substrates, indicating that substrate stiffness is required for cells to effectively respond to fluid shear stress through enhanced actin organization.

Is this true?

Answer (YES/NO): NO